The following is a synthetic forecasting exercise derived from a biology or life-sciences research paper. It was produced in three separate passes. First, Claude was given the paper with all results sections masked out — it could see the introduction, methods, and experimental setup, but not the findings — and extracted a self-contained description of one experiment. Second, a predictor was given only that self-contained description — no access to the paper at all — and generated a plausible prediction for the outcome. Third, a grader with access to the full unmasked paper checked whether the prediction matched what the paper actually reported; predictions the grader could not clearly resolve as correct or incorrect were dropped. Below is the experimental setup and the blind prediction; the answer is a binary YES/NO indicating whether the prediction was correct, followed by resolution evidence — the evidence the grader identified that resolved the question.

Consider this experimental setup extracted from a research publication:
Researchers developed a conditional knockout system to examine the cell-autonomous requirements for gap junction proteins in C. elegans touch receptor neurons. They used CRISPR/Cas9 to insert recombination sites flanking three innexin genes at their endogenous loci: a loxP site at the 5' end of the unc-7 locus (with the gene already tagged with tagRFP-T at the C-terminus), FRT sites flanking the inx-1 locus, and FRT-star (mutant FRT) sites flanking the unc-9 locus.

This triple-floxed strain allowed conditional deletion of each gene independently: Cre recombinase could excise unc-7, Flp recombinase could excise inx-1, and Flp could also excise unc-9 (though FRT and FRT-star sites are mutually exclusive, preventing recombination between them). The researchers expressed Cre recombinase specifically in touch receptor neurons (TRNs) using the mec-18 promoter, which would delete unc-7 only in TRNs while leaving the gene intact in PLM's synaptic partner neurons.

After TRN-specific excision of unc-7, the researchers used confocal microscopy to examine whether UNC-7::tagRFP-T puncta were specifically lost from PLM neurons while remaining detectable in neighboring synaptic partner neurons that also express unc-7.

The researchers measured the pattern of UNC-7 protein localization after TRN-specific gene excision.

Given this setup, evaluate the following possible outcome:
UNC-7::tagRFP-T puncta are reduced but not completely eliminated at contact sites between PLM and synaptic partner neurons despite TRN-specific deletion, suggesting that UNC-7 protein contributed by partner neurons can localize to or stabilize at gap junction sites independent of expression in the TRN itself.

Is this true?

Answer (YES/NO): NO